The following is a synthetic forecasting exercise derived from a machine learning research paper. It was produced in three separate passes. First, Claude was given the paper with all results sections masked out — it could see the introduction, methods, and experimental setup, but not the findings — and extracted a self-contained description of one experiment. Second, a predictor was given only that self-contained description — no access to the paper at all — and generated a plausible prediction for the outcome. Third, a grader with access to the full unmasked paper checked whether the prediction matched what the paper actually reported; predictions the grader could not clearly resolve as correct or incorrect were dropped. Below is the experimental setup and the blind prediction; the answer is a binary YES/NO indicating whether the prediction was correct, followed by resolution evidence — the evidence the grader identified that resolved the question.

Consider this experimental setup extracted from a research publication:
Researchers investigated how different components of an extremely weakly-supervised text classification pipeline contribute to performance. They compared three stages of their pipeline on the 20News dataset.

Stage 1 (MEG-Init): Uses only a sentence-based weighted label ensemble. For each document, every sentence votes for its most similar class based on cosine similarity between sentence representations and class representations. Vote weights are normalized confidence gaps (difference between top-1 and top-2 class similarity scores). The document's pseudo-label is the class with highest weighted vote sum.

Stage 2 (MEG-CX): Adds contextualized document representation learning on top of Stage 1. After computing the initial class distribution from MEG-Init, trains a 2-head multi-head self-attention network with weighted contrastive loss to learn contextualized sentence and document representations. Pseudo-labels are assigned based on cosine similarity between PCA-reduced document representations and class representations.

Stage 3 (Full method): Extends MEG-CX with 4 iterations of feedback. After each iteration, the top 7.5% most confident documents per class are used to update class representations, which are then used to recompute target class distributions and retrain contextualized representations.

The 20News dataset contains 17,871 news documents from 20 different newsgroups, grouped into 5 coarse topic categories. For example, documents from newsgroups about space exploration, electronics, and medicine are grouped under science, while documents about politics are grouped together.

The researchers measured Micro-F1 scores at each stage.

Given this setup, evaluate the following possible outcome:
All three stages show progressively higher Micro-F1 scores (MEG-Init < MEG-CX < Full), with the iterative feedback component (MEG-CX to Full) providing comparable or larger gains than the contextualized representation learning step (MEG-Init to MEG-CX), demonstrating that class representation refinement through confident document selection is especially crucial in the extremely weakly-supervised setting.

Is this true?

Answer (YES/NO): YES